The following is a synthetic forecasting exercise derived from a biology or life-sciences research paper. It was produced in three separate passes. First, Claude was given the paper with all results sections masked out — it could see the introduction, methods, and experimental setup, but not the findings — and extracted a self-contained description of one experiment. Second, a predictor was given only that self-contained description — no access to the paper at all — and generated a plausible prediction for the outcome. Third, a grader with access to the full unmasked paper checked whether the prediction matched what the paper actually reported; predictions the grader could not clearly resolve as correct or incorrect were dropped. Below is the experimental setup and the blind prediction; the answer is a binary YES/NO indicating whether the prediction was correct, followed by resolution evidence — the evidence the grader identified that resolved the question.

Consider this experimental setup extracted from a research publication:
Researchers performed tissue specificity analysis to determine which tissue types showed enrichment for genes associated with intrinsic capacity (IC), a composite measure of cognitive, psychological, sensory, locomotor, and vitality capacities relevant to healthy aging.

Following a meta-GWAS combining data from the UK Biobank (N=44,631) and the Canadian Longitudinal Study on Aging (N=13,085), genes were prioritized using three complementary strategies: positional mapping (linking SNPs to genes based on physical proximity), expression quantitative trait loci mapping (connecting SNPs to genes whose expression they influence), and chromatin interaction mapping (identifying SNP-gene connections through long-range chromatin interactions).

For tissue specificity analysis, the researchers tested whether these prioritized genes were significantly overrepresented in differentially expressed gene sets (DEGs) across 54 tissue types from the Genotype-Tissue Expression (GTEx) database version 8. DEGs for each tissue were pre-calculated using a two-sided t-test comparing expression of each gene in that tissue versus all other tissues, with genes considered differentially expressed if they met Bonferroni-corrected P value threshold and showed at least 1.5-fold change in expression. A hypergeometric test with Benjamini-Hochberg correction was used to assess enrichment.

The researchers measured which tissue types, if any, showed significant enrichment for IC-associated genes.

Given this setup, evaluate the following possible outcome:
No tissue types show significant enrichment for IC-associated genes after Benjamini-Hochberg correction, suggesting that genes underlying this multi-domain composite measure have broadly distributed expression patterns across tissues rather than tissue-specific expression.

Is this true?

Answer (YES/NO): NO